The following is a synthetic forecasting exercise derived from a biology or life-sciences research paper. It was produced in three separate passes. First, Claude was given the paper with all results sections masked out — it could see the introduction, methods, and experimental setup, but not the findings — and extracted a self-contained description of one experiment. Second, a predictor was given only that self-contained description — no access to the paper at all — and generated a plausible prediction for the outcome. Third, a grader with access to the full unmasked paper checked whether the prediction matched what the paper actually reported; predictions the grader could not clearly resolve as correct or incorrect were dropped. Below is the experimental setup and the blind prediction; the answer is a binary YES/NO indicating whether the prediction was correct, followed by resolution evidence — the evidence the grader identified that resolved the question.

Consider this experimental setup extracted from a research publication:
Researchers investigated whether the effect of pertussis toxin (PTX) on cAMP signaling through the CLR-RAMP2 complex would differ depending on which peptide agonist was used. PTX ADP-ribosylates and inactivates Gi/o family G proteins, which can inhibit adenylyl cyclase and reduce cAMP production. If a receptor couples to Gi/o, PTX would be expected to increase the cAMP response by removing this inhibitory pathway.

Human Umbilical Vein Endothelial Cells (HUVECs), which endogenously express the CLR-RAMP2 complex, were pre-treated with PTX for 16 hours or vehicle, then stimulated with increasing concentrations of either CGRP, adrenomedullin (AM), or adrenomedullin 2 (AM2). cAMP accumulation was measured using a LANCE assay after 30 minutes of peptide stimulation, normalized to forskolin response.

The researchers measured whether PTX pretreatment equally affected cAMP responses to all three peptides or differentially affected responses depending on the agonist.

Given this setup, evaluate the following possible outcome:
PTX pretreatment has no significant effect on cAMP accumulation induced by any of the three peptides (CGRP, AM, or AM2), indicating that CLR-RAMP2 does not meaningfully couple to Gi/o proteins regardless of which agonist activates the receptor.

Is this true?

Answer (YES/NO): NO